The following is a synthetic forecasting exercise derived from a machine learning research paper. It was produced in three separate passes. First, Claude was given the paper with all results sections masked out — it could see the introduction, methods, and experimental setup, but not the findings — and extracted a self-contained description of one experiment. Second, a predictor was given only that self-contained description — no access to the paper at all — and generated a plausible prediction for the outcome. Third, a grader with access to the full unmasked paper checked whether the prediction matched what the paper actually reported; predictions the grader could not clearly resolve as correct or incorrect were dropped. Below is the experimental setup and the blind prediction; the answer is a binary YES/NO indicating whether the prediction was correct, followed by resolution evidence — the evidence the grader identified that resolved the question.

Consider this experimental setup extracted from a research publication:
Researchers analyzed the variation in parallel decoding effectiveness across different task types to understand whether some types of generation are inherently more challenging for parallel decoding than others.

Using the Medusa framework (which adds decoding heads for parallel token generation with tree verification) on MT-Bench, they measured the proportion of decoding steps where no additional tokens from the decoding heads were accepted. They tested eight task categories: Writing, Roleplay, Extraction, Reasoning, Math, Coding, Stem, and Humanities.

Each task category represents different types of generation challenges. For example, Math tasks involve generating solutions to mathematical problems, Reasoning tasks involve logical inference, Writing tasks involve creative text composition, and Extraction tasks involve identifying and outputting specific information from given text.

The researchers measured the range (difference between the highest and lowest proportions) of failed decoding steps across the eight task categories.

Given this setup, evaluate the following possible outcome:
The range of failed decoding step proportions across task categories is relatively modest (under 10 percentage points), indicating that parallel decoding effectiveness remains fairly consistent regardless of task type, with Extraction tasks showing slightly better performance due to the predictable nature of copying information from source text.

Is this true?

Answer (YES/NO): NO